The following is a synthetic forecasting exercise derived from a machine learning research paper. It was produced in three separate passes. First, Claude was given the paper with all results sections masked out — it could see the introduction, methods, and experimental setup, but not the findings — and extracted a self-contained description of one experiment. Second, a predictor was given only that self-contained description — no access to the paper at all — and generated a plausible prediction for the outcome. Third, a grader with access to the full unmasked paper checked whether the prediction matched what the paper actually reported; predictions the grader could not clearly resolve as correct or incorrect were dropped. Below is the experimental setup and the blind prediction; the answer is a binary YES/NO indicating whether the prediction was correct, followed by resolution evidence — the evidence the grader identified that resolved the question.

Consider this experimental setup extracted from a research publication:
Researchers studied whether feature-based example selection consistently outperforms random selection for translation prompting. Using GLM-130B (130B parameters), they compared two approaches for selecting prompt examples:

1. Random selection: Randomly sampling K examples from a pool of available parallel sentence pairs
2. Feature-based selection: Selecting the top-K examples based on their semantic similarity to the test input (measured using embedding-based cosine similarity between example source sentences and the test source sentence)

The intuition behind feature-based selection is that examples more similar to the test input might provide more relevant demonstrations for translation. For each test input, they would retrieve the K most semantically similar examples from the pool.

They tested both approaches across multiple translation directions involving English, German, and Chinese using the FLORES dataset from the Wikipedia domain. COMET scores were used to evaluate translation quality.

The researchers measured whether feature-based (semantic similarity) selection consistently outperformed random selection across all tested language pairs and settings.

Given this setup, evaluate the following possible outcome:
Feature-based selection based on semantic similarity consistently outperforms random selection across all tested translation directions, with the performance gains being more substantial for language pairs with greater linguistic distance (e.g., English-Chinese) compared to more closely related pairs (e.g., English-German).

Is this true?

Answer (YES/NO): NO